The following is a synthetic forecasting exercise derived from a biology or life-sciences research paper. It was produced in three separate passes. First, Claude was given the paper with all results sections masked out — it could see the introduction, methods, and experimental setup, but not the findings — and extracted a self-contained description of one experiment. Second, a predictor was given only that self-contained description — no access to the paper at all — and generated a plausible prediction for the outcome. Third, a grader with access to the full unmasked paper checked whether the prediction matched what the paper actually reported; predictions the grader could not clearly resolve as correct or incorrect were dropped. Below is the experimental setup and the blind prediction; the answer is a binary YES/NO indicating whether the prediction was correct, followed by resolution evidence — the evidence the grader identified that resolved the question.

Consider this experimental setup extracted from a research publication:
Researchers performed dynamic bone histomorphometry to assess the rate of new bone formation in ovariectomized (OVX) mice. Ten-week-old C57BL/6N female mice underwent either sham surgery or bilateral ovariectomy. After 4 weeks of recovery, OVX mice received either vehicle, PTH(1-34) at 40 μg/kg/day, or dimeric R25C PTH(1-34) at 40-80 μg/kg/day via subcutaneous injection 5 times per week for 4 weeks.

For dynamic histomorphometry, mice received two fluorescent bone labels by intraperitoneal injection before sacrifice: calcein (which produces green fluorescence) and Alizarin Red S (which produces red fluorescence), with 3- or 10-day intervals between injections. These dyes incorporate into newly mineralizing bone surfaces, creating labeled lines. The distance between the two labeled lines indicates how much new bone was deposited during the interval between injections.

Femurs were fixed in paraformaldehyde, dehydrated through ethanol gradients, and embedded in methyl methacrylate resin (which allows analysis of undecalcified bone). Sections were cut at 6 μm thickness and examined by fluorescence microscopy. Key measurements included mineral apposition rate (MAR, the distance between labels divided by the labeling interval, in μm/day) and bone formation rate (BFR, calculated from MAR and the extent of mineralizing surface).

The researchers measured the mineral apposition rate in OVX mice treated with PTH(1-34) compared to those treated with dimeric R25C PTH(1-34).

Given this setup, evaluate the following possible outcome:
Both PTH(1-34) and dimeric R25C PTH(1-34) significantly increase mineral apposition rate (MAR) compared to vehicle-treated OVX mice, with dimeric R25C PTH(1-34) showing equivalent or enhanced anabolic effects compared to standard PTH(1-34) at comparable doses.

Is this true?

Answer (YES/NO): NO